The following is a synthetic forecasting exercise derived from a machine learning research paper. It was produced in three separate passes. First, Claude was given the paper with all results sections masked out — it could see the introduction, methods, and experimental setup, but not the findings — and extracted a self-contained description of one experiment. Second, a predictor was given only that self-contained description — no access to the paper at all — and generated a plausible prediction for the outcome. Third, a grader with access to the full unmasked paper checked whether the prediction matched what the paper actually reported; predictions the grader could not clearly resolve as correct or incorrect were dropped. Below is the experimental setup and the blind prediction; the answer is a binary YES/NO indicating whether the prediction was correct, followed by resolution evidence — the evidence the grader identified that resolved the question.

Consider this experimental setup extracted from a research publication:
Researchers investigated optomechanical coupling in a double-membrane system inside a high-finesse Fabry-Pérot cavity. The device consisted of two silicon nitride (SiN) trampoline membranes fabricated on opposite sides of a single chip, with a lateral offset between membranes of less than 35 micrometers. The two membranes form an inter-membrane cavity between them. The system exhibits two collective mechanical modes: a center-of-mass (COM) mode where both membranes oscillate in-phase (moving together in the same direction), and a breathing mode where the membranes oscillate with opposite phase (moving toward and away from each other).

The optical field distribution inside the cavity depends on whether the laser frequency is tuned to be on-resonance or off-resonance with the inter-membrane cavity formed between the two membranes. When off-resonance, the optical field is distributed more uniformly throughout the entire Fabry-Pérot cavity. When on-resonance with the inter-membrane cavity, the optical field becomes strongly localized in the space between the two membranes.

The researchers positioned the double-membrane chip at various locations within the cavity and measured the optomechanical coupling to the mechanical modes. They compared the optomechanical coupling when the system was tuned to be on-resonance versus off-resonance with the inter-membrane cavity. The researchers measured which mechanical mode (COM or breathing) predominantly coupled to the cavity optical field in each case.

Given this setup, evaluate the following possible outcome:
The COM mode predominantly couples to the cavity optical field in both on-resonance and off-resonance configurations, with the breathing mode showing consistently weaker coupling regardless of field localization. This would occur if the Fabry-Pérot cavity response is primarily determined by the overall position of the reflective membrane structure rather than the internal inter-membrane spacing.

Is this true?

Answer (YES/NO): NO